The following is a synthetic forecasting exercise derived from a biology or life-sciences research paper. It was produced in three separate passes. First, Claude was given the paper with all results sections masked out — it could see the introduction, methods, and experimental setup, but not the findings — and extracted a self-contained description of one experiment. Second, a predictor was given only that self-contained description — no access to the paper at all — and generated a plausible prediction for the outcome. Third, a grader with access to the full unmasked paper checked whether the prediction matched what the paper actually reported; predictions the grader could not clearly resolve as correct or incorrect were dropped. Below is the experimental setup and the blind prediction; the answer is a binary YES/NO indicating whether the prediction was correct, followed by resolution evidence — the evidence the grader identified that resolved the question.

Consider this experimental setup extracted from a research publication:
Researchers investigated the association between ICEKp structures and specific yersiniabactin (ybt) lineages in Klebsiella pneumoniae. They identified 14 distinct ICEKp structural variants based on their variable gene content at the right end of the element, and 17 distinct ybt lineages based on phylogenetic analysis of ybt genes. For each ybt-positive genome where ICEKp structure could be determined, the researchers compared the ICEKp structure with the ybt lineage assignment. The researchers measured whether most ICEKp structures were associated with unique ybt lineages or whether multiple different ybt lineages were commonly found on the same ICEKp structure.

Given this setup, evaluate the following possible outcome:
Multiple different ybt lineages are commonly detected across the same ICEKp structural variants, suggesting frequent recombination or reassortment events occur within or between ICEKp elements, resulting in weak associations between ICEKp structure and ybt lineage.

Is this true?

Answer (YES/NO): NO